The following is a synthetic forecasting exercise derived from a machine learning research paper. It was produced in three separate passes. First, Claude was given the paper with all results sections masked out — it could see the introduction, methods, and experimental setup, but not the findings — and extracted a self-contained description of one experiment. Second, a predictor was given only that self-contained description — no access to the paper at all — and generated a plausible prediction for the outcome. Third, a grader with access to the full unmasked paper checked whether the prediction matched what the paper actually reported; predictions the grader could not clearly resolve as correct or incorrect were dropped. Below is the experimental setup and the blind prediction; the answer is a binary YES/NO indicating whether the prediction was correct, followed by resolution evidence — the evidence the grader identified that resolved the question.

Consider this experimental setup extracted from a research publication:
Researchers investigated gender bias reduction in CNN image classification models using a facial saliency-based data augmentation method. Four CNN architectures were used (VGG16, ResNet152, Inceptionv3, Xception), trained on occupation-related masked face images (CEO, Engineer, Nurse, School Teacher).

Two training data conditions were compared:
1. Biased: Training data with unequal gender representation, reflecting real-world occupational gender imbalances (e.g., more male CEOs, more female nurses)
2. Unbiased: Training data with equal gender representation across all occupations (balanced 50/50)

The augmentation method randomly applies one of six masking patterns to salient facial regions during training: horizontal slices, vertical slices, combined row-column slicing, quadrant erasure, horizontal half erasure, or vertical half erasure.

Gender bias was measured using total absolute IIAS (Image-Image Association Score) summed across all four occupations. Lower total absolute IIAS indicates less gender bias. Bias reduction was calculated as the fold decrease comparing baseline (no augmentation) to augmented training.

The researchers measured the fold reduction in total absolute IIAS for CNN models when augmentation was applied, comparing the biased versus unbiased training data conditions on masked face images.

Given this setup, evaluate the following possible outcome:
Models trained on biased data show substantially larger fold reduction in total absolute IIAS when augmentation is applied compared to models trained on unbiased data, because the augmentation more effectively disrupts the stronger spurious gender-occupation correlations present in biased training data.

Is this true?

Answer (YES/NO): NO